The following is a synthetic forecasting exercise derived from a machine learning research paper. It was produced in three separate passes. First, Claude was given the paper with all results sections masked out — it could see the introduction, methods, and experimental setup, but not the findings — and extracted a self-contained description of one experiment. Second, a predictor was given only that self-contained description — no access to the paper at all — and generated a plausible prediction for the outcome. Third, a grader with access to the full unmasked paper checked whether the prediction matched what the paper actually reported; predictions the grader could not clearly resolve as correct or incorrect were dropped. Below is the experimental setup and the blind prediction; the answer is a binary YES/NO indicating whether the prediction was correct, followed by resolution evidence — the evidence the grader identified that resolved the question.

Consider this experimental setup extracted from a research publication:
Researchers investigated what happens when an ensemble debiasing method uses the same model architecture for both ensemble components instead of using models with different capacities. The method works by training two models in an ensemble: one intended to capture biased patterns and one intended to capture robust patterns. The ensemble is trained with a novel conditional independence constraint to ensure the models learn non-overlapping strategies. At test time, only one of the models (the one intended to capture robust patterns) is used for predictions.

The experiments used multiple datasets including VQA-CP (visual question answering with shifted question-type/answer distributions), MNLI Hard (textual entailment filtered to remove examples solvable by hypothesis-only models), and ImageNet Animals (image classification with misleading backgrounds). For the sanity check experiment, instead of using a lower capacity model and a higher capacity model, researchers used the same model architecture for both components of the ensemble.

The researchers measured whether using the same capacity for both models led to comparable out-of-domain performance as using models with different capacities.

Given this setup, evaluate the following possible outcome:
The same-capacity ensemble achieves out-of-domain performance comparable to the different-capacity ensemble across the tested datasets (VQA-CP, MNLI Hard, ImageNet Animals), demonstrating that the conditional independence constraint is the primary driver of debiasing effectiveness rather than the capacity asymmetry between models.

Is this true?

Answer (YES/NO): NO